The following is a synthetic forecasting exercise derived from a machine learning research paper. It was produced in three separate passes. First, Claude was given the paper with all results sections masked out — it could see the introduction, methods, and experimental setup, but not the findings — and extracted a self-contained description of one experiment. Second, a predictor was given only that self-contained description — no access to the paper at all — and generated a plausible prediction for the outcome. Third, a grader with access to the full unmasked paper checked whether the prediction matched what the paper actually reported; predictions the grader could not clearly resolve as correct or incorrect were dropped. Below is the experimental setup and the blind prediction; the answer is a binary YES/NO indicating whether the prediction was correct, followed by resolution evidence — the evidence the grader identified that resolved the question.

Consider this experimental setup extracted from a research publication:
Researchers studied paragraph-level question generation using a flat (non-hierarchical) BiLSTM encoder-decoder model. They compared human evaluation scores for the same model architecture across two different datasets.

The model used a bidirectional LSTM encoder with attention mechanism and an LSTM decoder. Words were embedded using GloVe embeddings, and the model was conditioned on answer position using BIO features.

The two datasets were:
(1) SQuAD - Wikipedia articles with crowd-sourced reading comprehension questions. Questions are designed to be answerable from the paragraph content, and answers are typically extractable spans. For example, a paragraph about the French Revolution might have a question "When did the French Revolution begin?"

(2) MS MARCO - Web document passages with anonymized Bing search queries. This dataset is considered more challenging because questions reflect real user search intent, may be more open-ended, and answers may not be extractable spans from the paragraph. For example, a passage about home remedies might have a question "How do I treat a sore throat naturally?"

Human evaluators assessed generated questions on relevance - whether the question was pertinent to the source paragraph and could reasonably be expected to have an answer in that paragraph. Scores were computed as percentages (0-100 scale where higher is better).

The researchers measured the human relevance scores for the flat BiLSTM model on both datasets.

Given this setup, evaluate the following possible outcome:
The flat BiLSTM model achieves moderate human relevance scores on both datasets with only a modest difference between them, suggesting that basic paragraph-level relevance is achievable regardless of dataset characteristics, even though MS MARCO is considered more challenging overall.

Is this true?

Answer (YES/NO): NO